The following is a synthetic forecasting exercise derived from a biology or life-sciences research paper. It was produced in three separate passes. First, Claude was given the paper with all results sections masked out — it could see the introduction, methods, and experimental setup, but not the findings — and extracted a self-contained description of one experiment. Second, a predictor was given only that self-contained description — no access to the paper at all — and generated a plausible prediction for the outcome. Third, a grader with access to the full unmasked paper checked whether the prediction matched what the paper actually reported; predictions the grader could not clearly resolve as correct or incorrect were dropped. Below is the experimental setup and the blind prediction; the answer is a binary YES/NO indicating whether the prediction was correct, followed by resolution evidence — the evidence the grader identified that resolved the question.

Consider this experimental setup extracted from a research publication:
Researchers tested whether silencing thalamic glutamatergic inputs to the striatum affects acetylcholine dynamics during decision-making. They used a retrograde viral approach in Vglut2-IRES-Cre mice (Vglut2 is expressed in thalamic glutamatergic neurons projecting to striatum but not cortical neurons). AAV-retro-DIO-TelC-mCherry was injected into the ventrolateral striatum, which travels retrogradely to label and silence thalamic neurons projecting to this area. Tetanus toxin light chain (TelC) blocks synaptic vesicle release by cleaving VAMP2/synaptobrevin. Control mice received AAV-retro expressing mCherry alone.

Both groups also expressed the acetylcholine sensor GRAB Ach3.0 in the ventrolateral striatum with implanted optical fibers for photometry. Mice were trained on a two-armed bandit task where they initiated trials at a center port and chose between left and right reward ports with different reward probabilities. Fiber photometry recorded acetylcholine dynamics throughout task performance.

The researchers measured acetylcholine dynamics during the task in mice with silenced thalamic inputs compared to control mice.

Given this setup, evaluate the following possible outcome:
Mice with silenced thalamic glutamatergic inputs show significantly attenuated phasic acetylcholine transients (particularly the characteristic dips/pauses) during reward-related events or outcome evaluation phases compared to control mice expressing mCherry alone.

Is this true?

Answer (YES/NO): NO